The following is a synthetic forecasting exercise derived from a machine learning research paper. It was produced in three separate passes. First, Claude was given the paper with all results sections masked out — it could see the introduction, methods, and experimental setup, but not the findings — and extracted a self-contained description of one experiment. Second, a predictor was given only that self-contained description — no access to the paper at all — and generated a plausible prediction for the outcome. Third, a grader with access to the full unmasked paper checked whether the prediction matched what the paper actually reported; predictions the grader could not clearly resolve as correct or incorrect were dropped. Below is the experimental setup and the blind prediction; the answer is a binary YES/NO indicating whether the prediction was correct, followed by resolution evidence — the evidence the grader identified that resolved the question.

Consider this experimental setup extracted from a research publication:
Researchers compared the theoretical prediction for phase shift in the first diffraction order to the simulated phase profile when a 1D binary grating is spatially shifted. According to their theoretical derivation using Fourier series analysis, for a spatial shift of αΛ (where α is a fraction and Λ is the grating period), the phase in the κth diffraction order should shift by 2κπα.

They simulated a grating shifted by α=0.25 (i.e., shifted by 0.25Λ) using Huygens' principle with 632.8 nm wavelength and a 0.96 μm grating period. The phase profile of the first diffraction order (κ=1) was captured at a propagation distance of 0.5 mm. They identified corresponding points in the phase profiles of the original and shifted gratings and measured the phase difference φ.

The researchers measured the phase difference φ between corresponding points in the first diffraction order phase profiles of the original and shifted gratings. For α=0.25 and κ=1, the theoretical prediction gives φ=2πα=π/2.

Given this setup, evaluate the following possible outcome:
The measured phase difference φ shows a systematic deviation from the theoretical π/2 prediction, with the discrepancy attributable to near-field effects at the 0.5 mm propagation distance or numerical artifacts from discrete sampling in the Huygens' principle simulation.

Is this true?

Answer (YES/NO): NO